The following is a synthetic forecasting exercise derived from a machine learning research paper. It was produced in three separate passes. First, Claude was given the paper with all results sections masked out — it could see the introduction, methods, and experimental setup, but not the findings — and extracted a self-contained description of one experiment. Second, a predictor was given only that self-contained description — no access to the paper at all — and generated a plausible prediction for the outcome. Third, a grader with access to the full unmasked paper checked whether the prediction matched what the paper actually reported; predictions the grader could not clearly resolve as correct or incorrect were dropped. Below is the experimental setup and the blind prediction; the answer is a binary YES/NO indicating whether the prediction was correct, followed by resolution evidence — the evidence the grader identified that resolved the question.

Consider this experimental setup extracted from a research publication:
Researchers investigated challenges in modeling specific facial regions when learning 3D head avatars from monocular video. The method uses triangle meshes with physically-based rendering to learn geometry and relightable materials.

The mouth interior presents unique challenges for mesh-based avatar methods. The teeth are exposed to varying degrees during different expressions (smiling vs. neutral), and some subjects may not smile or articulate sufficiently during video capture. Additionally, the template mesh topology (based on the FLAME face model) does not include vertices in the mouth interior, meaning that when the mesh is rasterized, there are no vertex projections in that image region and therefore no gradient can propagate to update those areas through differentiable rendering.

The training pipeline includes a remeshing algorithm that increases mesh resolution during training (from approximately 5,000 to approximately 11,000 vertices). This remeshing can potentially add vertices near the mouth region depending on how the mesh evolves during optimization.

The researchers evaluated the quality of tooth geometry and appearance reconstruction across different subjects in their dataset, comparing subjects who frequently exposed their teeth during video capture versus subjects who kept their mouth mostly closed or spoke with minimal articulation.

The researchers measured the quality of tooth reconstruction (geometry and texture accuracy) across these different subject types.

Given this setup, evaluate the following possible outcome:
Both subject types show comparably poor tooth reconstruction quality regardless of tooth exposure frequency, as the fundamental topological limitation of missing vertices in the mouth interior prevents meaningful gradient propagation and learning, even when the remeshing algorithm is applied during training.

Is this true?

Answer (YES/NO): NO